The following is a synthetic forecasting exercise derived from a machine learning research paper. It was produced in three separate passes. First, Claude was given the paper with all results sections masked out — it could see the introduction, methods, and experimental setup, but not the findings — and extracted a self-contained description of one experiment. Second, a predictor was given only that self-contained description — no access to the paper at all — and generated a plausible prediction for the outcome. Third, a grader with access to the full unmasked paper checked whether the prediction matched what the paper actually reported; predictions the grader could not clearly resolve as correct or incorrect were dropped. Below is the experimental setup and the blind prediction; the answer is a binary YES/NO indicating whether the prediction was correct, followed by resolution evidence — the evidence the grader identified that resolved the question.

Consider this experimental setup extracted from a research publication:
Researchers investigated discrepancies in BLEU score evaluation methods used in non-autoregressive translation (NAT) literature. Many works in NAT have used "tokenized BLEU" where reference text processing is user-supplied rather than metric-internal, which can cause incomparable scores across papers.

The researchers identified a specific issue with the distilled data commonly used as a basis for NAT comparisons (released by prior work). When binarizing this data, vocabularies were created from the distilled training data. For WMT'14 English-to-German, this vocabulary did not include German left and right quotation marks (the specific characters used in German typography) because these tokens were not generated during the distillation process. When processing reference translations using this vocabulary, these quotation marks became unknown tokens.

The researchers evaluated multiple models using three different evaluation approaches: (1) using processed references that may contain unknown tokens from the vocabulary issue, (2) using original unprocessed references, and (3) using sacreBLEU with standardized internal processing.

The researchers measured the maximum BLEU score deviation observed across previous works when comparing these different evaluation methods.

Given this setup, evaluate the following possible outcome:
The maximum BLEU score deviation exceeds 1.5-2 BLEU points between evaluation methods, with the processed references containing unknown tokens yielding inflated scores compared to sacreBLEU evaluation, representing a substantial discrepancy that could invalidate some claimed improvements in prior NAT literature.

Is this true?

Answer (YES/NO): YES